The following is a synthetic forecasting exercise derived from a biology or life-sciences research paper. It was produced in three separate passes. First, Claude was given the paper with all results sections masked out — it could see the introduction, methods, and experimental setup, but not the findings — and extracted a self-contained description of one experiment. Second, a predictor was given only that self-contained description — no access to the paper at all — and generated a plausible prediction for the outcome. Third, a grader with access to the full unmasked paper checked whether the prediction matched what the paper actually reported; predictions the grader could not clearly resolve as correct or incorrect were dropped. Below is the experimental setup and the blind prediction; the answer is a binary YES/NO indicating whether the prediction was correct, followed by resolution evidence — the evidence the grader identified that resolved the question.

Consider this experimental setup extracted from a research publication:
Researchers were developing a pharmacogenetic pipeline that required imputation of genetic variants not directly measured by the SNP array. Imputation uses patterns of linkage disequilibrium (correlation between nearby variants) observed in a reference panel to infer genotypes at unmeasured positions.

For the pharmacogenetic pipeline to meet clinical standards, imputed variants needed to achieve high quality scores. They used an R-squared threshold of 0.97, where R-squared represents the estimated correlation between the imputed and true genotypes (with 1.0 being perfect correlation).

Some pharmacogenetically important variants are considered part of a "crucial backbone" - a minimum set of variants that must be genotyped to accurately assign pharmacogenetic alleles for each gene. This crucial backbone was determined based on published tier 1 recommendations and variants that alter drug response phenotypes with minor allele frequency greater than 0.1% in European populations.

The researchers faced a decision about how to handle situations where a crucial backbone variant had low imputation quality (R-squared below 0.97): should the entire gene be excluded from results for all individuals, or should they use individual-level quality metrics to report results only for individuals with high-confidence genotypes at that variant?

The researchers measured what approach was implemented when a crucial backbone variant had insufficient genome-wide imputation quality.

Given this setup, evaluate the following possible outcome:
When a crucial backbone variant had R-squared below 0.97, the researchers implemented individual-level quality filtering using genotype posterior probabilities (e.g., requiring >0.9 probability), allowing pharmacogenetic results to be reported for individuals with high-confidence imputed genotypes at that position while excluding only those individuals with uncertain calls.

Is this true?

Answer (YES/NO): NO